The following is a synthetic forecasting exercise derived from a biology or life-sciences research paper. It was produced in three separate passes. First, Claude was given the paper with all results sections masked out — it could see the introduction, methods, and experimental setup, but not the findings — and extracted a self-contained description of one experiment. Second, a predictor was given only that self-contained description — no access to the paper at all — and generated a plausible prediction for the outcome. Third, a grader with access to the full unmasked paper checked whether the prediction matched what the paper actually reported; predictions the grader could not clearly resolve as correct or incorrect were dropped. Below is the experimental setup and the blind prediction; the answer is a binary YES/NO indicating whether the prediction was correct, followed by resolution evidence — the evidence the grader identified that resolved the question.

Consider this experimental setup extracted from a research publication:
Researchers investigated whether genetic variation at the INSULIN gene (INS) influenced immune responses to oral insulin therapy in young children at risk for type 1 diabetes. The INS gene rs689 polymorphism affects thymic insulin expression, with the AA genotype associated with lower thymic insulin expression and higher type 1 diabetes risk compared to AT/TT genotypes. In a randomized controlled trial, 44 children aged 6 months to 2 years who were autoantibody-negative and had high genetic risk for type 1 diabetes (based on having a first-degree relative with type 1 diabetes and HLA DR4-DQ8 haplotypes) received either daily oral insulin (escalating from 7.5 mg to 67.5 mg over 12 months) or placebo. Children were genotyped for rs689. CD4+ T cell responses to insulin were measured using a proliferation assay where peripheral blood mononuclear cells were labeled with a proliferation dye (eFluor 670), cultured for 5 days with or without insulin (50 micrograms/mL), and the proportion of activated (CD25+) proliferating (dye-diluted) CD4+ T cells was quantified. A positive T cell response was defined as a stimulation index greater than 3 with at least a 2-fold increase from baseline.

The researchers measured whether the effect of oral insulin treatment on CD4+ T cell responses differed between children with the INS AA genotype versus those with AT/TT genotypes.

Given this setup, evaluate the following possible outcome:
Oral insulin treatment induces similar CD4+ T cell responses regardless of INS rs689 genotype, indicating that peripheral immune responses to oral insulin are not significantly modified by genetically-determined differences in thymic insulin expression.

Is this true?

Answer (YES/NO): NO